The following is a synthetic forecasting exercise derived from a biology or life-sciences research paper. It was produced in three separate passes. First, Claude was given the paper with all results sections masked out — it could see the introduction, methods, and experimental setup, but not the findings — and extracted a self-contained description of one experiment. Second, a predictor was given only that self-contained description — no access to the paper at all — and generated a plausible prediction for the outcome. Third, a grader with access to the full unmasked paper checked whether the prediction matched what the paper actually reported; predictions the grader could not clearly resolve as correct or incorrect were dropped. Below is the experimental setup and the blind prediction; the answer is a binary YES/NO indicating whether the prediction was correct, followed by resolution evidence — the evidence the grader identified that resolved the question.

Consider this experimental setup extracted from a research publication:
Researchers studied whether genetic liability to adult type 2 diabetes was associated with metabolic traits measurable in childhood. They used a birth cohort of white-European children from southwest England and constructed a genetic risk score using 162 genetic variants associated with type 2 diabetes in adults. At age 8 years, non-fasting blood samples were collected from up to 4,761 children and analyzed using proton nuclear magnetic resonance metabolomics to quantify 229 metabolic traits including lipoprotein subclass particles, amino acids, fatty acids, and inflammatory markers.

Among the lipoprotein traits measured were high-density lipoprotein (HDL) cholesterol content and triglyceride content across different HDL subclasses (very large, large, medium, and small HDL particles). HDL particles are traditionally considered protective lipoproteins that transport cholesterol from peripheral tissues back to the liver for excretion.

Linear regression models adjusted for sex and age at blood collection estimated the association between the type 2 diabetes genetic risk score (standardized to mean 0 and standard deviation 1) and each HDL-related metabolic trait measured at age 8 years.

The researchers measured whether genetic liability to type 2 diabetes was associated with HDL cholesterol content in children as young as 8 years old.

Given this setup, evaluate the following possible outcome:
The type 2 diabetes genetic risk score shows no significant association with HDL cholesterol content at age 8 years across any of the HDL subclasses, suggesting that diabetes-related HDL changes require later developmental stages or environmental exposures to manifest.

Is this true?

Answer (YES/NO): NO